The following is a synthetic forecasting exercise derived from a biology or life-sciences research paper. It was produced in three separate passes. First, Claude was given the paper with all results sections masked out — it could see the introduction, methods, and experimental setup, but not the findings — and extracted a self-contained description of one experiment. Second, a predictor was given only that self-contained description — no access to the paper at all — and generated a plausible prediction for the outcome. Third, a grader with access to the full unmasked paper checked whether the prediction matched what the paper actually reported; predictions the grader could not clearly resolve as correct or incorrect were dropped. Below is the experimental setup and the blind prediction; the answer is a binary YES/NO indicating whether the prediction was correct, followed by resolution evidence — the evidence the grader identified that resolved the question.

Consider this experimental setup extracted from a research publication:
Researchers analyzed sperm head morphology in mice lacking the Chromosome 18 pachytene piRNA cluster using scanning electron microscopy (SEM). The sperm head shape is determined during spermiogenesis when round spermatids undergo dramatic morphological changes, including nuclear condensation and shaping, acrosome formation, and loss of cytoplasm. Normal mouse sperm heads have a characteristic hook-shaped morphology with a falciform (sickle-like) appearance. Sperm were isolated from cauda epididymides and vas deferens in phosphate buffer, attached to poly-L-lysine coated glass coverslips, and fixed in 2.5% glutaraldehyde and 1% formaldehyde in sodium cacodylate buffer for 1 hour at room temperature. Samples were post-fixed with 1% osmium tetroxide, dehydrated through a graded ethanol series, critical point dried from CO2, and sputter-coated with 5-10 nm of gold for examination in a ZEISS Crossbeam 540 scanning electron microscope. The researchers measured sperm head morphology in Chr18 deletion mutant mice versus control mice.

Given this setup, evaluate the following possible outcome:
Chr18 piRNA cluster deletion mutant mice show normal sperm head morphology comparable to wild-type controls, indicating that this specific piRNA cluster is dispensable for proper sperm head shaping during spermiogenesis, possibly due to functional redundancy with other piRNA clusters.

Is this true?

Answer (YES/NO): NO